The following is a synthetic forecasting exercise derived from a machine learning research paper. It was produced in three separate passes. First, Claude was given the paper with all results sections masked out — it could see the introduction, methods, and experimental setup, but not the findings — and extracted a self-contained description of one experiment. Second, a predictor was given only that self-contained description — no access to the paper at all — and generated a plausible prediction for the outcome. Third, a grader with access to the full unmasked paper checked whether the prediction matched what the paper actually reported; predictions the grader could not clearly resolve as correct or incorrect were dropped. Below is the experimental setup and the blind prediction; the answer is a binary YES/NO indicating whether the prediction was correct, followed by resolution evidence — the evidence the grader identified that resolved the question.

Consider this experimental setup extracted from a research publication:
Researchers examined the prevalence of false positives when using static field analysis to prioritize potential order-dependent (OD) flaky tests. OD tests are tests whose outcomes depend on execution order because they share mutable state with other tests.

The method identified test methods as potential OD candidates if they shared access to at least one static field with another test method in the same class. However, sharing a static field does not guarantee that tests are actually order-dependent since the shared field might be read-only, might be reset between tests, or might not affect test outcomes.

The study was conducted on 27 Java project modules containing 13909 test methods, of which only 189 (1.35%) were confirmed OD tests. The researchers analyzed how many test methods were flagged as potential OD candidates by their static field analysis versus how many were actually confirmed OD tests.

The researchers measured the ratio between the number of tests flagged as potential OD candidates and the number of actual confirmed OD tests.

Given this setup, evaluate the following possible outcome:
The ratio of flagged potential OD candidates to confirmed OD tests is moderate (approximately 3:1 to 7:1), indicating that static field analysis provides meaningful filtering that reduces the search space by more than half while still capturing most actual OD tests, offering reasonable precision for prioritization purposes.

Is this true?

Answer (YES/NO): NO